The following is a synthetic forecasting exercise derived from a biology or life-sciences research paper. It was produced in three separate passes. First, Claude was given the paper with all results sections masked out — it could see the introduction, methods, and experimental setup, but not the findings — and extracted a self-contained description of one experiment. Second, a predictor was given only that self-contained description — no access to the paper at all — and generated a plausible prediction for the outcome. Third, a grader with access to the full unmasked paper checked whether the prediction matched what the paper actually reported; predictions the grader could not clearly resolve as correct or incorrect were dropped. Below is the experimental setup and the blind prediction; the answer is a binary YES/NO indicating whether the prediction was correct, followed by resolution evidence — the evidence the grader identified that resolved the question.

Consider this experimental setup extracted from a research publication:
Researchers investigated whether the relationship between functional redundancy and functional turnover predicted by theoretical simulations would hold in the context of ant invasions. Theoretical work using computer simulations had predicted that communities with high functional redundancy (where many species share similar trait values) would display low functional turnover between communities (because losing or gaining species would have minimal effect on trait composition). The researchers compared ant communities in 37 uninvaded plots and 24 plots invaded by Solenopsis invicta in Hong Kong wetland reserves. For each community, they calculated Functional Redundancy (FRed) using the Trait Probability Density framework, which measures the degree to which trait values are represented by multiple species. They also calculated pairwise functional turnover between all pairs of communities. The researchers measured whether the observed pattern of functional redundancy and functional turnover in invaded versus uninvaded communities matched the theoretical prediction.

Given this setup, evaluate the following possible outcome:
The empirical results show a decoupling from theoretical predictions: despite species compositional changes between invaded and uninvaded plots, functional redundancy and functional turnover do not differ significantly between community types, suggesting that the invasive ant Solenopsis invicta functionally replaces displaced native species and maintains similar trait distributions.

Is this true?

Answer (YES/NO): NO